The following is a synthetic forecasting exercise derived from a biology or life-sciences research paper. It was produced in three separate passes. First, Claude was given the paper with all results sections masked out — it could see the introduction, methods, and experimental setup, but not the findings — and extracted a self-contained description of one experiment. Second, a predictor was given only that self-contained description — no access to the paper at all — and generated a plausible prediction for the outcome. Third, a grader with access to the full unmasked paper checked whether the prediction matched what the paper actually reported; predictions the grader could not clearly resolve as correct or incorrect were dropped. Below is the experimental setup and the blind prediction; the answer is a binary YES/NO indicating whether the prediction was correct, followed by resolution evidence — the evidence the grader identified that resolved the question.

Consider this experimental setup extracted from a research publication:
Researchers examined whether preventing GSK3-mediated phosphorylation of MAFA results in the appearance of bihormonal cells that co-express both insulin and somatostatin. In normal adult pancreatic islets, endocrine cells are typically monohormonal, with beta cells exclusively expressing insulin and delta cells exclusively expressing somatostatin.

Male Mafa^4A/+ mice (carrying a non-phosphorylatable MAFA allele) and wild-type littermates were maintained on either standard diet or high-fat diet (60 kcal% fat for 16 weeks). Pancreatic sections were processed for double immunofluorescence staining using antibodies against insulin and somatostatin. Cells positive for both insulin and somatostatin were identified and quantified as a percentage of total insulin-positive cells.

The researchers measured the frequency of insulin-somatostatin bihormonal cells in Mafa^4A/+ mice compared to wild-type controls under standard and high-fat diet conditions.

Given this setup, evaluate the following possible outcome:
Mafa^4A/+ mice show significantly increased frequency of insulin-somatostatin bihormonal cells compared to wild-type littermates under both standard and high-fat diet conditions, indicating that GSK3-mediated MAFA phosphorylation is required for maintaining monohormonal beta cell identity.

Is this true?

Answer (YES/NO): YES